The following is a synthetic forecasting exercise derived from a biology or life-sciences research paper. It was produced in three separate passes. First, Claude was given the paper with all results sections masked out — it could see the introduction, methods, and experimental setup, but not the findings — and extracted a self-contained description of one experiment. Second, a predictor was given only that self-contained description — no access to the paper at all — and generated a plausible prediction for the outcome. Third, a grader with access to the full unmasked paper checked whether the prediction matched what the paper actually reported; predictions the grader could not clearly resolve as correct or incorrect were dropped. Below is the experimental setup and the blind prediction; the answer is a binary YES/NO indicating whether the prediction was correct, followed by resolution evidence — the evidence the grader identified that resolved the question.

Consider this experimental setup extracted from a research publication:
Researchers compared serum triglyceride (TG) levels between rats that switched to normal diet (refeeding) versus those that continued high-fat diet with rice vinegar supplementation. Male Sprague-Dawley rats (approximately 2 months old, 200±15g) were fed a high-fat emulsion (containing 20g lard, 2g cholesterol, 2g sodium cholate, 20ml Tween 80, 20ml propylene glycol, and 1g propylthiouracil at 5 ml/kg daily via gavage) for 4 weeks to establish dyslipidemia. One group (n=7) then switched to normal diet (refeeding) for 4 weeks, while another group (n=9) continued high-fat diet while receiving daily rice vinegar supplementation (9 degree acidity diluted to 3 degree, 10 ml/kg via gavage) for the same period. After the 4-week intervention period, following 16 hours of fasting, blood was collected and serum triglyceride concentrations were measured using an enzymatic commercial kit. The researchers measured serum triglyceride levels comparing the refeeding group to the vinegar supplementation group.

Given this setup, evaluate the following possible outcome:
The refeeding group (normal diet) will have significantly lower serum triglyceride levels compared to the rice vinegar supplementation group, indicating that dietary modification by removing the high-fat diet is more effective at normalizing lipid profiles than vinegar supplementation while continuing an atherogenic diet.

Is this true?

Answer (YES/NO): NO